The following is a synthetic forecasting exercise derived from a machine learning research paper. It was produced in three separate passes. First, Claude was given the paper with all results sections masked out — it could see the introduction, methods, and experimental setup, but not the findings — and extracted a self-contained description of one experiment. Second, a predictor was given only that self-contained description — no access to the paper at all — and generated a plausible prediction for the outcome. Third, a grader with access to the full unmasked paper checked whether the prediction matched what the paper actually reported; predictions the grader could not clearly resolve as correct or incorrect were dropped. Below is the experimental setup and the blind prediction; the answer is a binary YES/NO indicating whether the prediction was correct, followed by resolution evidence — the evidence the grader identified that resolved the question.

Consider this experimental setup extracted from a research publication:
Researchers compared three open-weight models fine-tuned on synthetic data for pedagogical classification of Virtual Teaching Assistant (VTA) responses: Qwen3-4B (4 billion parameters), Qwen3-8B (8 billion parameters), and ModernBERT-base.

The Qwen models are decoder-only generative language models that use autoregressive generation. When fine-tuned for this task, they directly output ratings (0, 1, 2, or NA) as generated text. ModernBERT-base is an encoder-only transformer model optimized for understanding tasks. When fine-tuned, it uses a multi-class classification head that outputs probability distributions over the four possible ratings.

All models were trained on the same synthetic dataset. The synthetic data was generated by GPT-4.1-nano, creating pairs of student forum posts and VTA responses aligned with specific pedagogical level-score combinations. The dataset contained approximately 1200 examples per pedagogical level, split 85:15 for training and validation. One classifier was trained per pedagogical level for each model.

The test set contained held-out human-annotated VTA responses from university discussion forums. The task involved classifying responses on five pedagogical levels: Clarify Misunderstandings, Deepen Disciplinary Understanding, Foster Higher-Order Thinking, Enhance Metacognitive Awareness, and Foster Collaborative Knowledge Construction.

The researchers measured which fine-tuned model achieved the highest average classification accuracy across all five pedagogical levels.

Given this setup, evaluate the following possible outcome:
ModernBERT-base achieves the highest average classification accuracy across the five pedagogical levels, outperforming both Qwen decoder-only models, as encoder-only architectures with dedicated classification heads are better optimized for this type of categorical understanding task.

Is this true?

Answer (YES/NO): YES